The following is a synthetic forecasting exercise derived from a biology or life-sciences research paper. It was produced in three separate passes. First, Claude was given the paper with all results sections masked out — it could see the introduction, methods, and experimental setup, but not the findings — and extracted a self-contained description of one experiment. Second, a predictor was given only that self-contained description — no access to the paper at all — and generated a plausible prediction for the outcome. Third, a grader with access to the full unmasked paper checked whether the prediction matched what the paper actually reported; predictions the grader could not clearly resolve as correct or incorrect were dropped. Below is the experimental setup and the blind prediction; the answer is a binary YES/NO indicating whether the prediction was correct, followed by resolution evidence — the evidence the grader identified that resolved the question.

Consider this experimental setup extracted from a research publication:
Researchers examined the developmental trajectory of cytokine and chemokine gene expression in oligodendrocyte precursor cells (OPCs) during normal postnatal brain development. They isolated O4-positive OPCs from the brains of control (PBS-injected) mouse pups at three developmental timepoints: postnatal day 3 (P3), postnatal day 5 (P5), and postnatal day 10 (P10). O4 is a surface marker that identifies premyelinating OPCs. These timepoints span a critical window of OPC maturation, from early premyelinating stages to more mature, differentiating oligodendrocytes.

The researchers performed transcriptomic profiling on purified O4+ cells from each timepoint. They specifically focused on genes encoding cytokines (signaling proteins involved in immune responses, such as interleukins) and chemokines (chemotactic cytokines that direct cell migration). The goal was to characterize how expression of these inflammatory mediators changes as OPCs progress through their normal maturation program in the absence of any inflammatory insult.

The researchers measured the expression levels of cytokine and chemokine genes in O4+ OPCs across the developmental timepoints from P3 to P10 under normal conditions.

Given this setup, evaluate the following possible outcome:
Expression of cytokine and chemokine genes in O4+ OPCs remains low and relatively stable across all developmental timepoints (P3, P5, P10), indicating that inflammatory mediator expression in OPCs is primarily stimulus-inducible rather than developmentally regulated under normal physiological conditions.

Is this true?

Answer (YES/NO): NO